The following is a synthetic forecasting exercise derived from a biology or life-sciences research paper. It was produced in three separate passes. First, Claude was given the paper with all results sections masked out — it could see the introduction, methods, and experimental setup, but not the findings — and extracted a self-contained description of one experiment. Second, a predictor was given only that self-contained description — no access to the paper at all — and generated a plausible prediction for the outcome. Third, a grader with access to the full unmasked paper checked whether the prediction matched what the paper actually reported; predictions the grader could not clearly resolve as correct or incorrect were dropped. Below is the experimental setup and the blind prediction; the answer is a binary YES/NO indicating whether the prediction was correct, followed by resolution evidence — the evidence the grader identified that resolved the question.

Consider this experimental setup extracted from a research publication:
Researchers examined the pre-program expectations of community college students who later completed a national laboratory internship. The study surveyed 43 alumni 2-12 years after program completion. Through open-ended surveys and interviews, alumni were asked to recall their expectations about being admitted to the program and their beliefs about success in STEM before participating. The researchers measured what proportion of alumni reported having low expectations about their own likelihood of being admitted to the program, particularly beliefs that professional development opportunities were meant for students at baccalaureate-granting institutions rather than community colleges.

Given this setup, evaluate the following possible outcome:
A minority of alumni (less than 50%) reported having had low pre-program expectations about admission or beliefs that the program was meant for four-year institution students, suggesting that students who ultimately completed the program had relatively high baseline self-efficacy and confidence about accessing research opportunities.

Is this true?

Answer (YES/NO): NO